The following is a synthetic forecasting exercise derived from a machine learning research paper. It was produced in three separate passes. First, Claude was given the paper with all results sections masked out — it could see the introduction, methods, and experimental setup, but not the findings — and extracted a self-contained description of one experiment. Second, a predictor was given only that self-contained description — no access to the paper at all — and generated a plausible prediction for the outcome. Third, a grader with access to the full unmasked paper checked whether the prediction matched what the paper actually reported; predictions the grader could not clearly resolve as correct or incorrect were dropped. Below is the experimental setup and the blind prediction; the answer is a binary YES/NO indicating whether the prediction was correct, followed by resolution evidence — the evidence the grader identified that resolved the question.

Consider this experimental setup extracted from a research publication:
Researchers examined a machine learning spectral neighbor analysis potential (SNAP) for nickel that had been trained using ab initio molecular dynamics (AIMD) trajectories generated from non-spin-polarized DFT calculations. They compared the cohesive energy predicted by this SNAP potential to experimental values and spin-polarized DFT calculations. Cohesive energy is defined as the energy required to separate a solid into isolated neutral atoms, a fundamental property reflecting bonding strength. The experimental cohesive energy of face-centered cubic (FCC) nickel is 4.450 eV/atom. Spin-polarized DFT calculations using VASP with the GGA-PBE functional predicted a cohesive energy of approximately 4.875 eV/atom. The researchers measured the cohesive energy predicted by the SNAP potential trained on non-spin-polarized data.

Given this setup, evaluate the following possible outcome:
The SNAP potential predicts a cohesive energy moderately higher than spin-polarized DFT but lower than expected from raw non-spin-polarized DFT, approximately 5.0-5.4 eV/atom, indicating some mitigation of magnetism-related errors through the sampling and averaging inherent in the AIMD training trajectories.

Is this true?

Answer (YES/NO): NO